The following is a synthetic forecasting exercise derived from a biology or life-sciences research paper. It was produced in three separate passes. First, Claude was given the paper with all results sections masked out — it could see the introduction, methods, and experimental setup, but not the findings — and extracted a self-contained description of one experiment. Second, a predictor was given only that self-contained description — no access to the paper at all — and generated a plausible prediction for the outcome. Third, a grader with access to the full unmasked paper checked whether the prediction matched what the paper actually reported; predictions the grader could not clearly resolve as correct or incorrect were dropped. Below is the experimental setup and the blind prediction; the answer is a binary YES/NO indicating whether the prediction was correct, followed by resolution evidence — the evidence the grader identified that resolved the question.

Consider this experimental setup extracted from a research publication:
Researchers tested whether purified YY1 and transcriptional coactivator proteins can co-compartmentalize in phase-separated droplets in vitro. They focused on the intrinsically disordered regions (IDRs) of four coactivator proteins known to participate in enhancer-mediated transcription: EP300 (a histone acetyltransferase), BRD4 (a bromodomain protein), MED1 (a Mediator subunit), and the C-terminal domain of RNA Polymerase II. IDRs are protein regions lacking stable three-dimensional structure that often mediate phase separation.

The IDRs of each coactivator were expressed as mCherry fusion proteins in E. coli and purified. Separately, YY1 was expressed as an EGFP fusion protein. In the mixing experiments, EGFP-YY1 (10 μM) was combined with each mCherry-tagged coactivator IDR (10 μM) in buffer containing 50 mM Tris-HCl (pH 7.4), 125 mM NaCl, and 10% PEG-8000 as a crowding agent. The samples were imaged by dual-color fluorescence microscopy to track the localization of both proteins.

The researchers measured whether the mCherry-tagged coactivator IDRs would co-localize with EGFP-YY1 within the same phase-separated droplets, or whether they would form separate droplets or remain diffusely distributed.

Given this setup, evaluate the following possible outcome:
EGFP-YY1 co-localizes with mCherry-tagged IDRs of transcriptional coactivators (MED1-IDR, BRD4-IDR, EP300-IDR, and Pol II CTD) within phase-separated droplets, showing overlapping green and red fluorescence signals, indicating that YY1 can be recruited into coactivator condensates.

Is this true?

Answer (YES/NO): YES